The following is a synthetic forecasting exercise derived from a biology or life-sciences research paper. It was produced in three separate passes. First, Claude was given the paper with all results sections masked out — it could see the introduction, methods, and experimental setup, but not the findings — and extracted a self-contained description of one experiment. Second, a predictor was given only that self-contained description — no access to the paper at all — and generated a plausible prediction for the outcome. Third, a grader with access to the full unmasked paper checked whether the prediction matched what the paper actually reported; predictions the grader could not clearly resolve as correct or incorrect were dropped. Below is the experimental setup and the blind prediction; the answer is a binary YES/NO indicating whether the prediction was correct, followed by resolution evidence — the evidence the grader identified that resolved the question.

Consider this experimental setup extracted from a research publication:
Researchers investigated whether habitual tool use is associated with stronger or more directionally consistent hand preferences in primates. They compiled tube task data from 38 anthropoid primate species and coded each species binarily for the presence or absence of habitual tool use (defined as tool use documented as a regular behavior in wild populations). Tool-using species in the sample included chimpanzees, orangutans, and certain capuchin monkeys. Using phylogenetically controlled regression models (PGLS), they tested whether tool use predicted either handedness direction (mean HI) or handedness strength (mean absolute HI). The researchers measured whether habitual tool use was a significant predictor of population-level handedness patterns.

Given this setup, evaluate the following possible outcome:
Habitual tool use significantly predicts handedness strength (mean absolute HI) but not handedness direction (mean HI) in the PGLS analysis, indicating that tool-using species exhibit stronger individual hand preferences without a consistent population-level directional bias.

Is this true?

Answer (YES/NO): NO